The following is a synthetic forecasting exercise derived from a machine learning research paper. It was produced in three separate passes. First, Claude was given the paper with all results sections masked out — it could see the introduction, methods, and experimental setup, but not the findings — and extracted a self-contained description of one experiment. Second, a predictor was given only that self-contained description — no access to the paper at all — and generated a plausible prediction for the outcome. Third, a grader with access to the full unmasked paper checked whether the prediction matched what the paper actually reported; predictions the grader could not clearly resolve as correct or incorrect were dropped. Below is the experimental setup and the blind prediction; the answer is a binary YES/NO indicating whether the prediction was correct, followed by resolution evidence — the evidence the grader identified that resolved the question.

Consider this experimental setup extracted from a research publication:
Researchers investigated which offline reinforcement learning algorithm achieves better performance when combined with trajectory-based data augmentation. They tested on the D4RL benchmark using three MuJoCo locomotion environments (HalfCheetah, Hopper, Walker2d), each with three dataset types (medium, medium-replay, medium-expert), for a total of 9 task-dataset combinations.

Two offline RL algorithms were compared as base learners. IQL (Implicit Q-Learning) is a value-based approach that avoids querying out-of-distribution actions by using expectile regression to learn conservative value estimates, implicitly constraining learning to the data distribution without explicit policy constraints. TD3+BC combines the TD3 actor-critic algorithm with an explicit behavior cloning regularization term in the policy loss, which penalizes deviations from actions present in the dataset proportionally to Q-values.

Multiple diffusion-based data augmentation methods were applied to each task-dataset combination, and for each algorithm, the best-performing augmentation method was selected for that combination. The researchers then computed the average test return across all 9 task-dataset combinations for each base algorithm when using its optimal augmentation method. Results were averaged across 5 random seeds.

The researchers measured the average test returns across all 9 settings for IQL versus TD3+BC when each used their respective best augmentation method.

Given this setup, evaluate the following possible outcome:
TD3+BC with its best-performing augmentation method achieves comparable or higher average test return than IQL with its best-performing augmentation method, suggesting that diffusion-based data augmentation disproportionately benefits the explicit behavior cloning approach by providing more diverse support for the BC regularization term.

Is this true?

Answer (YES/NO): NO